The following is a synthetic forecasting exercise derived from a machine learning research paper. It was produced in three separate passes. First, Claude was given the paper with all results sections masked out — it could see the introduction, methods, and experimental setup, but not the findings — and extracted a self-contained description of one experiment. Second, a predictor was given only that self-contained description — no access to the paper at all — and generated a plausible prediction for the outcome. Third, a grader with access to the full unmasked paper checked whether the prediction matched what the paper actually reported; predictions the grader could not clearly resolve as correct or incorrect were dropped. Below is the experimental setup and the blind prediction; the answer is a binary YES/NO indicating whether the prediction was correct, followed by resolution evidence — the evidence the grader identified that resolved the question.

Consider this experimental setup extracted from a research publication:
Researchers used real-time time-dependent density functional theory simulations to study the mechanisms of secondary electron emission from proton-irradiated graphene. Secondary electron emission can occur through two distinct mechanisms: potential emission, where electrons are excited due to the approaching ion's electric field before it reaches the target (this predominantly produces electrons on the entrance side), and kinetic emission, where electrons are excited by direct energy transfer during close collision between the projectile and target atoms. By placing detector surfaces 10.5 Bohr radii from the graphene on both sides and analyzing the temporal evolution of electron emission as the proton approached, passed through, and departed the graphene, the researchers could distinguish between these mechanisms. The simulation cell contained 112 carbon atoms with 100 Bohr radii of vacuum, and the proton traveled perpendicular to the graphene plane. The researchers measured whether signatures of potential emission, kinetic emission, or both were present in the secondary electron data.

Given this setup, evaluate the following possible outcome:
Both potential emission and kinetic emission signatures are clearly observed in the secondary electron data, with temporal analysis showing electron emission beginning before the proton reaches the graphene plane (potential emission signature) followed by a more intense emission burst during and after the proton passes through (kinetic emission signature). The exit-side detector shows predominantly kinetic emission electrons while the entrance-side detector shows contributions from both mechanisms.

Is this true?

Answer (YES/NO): YES